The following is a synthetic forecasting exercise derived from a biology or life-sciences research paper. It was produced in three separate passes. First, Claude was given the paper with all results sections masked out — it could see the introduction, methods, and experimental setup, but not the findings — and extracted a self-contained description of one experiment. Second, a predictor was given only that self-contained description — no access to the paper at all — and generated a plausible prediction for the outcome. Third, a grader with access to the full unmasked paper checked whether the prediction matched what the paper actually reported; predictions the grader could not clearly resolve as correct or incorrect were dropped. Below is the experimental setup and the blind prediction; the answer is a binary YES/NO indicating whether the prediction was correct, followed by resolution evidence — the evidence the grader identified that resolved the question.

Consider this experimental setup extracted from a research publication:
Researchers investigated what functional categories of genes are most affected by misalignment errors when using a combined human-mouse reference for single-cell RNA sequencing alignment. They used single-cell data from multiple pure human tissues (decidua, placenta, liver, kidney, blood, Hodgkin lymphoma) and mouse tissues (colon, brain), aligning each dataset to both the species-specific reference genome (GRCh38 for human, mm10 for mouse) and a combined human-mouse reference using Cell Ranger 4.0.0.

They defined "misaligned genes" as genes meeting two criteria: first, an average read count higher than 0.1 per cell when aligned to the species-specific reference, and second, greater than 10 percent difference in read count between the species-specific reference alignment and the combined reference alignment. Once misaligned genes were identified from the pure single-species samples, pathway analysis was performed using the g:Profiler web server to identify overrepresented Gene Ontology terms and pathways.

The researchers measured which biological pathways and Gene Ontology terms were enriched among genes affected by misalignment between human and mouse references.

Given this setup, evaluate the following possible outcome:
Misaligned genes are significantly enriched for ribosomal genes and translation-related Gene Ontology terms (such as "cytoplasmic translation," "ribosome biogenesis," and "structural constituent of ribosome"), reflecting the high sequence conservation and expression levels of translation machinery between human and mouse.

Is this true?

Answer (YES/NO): NO